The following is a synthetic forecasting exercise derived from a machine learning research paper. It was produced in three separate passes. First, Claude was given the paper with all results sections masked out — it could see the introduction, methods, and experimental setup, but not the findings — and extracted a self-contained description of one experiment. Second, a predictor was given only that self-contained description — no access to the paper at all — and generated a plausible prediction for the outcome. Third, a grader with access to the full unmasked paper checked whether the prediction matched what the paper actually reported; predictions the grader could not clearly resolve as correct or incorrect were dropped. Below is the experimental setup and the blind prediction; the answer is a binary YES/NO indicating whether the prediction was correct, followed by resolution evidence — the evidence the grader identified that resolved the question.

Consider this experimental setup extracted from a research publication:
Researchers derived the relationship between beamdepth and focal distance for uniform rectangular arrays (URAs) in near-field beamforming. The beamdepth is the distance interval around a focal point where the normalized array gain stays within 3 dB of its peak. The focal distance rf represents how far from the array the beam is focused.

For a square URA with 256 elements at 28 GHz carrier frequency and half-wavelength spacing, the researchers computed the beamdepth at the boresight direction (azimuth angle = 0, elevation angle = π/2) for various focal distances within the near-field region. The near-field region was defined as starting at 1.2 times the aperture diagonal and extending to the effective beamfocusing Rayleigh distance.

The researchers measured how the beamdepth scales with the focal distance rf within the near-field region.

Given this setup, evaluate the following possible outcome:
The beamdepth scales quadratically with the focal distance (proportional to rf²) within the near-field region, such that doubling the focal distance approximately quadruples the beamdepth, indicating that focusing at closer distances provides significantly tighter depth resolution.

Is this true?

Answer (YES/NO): YES